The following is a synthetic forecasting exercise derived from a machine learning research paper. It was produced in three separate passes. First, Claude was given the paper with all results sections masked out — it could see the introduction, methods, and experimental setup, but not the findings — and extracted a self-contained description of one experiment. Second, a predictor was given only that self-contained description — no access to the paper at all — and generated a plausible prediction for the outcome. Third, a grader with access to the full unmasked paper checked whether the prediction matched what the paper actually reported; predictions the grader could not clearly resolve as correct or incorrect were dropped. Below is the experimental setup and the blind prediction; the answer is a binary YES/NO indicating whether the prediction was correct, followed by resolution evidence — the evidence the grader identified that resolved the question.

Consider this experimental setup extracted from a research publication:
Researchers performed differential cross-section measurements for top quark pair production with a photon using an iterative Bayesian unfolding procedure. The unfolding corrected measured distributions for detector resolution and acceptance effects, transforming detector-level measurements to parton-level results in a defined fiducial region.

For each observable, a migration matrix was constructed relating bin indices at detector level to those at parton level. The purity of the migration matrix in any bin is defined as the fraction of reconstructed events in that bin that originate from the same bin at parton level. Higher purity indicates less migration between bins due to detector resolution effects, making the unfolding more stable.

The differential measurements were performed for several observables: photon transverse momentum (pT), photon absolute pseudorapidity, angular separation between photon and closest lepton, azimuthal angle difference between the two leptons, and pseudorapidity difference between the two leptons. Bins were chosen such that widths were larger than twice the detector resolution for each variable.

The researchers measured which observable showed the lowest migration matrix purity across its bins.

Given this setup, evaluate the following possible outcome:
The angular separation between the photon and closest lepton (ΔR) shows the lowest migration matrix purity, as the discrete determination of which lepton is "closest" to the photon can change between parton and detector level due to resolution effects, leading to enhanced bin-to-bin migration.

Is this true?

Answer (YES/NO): NO